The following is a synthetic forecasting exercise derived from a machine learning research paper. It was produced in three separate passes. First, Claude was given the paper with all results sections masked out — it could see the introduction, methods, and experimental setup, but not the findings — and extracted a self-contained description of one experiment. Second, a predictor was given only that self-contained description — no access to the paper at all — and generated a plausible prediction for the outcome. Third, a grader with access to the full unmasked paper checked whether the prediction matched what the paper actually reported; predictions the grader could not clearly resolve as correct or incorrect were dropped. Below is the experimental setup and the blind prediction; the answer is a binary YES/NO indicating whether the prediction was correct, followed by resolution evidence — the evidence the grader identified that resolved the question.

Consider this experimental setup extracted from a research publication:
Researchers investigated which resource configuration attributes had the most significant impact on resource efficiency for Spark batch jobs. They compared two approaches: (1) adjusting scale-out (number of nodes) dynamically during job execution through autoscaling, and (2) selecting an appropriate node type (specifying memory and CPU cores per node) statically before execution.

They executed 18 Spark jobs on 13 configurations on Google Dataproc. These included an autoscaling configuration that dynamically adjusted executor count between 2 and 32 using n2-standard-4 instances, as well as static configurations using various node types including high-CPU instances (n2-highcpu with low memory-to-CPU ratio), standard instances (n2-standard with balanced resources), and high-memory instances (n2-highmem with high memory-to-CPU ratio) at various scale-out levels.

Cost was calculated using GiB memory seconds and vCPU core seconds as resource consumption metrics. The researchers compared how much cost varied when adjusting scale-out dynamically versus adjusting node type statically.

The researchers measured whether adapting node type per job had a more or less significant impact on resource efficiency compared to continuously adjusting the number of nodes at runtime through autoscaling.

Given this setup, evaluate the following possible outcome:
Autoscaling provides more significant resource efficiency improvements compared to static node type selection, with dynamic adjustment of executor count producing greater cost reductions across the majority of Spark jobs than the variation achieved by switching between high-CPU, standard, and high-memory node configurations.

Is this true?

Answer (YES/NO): NO